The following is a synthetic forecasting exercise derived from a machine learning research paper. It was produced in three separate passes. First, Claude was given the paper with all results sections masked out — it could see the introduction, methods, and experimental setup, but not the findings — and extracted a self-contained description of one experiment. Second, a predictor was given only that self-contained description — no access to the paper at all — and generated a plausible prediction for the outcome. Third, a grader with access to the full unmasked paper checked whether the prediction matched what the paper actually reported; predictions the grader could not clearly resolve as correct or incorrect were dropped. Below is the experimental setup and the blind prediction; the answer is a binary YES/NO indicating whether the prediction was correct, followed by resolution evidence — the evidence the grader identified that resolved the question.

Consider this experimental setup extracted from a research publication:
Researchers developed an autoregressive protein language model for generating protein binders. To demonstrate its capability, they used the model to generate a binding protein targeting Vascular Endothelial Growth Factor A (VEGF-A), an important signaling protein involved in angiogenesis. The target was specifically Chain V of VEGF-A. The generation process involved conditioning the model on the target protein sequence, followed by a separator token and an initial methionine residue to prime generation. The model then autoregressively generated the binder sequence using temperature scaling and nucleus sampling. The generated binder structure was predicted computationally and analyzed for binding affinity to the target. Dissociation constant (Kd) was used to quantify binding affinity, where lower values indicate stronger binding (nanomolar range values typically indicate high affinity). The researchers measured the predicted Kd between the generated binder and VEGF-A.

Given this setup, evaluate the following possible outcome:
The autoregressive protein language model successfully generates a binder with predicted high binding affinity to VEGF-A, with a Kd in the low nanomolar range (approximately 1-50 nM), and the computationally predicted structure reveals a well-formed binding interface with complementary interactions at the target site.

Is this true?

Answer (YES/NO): YES